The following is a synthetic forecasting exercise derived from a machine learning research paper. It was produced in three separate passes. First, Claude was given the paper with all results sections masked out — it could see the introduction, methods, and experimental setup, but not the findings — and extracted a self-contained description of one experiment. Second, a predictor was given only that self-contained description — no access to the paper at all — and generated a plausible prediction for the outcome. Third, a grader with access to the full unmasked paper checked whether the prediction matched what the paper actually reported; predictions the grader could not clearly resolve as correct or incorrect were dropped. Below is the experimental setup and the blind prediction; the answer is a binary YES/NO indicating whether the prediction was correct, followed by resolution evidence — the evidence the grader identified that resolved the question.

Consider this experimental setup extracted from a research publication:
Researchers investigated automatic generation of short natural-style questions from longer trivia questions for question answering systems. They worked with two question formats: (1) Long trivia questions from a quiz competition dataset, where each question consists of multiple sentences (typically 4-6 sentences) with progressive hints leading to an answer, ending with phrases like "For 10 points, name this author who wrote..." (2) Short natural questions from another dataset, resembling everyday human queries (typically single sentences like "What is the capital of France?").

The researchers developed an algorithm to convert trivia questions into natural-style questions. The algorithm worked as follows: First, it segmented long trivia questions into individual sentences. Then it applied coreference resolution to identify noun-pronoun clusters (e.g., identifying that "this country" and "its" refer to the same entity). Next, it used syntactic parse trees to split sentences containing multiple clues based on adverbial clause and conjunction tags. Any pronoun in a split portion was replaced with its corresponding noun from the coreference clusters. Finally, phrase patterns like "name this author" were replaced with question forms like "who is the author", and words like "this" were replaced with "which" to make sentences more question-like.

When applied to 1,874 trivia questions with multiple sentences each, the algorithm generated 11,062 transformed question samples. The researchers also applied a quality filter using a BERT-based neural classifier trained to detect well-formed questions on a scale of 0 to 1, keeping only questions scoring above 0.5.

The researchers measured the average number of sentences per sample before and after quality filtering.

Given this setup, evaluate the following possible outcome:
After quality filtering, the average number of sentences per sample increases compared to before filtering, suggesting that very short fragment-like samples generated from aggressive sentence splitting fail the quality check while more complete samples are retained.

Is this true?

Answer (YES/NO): NO